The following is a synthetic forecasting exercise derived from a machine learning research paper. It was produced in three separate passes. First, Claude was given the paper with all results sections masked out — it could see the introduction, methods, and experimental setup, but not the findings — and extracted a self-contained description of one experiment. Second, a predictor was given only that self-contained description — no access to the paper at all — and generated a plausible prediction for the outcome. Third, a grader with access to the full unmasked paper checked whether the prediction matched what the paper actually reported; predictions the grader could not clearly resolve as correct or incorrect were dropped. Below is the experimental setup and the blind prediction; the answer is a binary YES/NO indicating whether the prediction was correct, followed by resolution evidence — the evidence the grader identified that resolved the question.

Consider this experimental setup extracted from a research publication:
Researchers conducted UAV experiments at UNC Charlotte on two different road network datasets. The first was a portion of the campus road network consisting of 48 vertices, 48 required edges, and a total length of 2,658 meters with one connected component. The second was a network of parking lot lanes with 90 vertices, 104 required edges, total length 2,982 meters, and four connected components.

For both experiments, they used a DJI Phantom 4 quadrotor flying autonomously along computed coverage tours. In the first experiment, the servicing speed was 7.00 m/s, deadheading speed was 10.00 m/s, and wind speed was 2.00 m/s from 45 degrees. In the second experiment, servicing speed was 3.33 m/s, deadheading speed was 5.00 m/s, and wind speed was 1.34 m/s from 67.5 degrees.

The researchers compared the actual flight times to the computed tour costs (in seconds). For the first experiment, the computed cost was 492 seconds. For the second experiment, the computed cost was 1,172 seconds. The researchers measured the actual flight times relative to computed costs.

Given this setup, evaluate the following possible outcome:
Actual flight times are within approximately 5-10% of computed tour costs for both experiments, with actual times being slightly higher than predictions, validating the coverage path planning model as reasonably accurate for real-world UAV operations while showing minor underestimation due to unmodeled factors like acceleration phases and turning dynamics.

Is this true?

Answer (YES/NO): NO